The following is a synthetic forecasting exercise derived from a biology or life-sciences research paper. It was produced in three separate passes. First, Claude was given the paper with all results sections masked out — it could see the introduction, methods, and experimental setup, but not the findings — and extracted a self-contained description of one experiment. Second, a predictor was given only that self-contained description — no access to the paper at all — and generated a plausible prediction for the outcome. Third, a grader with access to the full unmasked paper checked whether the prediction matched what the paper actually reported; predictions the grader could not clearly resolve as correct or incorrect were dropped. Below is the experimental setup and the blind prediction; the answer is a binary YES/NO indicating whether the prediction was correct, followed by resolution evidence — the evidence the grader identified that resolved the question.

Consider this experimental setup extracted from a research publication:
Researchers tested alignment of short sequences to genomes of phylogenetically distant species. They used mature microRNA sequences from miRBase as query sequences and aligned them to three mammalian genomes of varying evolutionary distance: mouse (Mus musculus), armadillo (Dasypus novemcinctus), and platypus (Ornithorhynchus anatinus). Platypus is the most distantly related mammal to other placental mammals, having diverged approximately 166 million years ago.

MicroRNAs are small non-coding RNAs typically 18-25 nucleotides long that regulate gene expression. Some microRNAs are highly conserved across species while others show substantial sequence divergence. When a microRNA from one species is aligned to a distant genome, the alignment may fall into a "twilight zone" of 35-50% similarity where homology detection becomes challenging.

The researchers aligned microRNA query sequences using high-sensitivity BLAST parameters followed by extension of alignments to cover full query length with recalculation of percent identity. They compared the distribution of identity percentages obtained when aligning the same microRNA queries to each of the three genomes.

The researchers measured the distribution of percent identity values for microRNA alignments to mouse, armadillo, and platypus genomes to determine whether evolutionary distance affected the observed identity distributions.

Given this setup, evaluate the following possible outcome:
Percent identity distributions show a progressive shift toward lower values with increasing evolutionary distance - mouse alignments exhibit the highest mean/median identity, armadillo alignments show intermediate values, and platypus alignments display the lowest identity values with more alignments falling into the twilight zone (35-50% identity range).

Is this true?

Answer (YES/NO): NO